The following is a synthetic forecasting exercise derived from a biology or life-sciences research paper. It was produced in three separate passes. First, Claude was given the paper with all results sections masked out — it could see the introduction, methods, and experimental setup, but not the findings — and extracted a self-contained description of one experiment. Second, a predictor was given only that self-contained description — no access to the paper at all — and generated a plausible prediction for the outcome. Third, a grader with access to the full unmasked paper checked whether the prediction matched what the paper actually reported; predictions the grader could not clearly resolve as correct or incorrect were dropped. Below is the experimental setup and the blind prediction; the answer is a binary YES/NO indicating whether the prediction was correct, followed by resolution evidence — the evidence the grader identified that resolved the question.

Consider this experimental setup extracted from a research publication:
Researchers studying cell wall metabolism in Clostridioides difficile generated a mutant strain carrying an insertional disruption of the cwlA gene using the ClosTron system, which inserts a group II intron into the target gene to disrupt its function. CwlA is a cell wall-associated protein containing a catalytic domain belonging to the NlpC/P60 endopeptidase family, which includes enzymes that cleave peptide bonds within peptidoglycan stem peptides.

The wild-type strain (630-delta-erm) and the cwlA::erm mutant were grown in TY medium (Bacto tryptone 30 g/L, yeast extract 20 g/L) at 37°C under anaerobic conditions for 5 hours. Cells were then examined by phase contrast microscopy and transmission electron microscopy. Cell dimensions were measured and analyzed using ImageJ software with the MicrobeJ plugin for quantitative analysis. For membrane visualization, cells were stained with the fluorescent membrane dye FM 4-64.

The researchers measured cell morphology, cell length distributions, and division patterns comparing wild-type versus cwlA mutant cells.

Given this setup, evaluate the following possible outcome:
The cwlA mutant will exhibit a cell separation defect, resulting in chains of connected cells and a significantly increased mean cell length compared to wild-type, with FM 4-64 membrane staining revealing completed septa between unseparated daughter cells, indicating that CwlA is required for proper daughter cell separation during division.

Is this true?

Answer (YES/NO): NO